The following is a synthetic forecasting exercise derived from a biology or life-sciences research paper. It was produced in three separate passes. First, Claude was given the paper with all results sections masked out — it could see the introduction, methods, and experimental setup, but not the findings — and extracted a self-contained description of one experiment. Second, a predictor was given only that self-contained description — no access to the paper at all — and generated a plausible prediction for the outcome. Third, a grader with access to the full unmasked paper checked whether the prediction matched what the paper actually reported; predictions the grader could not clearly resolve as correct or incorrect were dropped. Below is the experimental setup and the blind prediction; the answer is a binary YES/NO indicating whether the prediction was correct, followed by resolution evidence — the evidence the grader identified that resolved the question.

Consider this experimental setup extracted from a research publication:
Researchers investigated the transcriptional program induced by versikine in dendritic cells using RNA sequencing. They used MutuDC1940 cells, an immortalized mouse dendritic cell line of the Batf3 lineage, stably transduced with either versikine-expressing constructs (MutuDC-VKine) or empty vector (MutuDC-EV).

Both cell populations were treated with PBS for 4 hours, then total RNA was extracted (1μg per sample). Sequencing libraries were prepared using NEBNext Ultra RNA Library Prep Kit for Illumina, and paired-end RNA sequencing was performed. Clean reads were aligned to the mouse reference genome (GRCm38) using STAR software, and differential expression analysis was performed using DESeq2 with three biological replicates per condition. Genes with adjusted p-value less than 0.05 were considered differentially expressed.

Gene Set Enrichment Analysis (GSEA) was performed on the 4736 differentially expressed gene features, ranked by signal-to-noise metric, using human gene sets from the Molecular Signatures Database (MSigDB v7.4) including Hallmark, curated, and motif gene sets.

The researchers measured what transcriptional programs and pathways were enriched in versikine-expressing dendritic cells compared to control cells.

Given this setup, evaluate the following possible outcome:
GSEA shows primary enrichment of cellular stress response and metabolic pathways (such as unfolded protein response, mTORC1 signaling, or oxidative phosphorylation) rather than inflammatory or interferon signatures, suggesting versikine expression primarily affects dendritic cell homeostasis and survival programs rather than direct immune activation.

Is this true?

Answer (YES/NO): NO